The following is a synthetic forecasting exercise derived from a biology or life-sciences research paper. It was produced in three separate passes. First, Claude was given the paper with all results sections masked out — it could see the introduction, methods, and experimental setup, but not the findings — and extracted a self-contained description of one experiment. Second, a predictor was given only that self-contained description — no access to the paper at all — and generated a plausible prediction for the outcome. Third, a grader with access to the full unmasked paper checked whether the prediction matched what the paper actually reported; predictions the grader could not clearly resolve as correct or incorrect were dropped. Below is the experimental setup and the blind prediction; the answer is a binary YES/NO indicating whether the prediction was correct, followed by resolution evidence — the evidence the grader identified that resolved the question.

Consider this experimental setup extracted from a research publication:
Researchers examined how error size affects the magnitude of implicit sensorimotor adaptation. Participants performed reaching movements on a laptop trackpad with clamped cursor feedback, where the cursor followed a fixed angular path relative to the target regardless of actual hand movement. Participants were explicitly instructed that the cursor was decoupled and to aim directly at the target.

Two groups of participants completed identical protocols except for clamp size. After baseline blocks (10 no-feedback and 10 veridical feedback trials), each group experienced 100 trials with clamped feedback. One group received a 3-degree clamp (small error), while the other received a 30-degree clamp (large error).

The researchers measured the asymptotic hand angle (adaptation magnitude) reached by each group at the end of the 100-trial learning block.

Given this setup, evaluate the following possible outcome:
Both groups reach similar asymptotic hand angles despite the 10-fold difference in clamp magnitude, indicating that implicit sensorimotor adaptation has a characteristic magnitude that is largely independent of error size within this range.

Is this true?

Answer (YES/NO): YES